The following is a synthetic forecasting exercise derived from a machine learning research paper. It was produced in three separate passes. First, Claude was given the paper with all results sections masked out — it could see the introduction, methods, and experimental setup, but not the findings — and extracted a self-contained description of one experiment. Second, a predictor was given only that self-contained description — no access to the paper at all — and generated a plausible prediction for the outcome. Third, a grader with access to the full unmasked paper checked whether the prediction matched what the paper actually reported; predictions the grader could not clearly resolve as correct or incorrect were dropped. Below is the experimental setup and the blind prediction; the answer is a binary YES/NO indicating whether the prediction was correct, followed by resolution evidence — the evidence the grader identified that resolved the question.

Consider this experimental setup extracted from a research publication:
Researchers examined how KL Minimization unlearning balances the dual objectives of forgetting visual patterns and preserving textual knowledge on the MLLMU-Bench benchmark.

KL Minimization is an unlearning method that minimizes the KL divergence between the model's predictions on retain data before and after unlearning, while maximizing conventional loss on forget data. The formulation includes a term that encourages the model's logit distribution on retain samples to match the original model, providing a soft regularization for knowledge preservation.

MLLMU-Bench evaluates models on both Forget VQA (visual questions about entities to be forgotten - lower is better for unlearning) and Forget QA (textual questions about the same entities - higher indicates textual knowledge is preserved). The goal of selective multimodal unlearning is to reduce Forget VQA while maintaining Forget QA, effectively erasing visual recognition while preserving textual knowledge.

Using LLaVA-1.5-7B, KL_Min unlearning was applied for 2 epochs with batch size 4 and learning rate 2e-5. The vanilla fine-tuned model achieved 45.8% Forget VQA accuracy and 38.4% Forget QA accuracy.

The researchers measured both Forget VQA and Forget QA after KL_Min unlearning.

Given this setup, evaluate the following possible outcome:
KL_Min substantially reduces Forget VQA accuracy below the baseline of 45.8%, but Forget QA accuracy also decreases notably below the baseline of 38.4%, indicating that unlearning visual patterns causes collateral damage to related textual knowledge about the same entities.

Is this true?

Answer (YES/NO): NO